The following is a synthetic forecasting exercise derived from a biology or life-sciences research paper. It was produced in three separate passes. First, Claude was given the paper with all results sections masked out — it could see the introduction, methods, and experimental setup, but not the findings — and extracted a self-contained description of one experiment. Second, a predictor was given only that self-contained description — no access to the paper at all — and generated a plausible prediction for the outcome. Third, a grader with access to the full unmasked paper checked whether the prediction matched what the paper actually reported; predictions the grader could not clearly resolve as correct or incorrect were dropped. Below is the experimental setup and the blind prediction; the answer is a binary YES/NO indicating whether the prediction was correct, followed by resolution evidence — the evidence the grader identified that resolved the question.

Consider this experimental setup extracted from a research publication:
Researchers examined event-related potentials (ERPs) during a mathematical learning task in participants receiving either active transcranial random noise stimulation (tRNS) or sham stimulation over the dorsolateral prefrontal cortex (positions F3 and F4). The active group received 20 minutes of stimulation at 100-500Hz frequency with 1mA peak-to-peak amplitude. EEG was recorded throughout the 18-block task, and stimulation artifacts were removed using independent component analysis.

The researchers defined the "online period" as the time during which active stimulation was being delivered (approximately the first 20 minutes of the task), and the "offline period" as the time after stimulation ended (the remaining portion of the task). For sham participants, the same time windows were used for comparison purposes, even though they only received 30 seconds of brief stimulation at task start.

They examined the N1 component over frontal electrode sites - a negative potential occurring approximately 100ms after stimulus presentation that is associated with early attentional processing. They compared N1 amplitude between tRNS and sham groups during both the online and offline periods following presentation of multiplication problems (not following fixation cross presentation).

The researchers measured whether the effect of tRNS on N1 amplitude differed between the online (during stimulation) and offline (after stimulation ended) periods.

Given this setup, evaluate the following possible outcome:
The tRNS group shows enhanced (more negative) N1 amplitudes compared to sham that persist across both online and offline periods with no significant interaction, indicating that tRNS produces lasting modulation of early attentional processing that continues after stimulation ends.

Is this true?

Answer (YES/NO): NO